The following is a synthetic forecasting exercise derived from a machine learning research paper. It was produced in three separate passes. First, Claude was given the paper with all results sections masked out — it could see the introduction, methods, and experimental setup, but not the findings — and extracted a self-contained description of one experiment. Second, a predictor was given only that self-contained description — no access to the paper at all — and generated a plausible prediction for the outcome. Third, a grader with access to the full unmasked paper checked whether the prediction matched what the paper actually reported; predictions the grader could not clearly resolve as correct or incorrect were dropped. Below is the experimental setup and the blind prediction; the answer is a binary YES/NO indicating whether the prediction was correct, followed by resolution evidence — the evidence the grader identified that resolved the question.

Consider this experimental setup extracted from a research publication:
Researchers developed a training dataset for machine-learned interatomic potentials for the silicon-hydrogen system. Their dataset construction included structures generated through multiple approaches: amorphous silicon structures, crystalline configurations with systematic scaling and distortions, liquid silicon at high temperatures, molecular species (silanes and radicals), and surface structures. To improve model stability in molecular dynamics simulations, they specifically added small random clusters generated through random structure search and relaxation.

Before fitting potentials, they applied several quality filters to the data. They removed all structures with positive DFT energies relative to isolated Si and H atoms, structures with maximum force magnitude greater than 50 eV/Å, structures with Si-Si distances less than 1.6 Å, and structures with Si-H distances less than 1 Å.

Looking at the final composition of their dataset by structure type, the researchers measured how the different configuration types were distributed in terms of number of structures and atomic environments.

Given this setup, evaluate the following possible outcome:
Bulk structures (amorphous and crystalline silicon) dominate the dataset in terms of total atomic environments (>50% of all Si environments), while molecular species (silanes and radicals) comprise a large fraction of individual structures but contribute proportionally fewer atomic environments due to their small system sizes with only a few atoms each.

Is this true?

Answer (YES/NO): NO